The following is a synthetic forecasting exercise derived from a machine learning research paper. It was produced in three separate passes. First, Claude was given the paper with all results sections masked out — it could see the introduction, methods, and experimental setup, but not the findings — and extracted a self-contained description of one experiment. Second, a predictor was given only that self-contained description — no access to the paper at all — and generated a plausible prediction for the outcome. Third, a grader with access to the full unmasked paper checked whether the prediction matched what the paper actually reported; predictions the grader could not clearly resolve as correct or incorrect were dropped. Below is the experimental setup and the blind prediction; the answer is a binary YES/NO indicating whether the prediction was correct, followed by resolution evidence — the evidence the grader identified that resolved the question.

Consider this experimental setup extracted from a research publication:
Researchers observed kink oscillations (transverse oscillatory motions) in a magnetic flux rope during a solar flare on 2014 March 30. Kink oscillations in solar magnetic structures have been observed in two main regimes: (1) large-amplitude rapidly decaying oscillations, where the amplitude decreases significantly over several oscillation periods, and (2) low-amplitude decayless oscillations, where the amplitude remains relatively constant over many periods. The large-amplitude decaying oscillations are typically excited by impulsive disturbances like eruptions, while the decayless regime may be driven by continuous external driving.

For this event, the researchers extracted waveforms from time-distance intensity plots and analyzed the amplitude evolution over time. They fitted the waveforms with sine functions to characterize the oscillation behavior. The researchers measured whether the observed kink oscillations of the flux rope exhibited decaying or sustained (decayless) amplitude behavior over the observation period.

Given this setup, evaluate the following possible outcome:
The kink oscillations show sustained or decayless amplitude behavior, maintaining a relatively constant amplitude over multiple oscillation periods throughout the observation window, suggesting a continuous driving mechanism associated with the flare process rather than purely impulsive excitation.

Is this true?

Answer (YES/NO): NO